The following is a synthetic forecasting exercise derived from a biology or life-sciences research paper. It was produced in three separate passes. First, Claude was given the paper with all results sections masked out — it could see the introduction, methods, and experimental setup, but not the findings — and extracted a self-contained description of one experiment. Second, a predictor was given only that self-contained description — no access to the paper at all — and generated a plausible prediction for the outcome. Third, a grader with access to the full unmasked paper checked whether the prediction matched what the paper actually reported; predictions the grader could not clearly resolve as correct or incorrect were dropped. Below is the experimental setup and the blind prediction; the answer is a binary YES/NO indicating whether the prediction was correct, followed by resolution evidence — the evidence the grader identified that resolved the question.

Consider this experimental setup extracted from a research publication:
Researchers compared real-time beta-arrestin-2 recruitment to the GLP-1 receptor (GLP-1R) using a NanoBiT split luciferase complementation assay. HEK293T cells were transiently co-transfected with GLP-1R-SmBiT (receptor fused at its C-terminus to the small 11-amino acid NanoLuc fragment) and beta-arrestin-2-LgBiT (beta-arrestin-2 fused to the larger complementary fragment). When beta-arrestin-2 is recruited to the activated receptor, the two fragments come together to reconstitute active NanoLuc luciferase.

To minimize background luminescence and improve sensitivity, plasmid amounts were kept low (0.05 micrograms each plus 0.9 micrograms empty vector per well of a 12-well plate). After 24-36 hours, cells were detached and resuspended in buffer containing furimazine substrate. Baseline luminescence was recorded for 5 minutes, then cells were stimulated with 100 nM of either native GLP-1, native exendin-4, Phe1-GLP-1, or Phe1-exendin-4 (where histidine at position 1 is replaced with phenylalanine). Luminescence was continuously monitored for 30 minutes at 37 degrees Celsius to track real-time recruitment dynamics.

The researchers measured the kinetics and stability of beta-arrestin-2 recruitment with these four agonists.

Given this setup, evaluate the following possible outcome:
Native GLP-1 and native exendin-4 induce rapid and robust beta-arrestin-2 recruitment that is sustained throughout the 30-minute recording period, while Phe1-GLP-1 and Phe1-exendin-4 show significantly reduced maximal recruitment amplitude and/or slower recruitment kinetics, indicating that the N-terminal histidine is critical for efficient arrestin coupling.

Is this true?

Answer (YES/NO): YES